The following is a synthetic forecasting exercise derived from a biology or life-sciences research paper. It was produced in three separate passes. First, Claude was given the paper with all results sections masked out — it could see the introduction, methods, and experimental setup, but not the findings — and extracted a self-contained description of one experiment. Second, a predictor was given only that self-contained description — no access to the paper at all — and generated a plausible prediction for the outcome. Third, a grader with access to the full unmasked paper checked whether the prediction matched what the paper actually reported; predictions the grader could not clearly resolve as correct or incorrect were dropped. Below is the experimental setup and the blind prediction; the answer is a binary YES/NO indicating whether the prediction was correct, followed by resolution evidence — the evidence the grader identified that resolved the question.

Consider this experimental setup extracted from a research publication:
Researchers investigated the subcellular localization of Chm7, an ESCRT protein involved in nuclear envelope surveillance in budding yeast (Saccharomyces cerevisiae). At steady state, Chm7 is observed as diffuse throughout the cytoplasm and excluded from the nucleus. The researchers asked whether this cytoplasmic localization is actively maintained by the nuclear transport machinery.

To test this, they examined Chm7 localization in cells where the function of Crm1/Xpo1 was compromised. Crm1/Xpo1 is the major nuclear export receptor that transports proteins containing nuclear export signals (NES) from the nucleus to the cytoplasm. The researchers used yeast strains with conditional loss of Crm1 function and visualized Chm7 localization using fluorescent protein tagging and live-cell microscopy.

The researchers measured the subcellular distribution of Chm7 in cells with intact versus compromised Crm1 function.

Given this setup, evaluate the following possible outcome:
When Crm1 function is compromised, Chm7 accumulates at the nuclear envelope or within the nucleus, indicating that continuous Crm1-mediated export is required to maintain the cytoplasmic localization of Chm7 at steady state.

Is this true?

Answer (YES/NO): YES